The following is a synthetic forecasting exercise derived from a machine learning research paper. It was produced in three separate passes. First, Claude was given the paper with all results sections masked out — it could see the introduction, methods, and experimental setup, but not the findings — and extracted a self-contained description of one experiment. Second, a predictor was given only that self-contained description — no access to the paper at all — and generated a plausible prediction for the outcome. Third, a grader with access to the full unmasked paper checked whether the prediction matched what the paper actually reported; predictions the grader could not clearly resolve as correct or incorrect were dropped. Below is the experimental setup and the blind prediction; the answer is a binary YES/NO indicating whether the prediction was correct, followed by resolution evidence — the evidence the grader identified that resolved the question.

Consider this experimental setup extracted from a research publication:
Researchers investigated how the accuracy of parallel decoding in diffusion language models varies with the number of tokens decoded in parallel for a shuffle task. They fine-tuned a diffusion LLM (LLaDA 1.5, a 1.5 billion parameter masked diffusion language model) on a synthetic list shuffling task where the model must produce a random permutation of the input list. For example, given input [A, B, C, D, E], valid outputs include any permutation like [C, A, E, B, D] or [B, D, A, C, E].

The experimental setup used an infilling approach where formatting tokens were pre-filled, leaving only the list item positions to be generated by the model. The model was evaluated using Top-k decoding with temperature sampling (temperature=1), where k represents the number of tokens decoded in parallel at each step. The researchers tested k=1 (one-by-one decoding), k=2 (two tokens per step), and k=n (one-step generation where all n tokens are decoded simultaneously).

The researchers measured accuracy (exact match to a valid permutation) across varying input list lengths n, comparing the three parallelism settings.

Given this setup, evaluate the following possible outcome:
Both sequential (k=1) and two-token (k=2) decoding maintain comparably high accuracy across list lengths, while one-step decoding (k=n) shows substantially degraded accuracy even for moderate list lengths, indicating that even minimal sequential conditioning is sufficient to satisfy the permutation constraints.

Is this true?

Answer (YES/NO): NO